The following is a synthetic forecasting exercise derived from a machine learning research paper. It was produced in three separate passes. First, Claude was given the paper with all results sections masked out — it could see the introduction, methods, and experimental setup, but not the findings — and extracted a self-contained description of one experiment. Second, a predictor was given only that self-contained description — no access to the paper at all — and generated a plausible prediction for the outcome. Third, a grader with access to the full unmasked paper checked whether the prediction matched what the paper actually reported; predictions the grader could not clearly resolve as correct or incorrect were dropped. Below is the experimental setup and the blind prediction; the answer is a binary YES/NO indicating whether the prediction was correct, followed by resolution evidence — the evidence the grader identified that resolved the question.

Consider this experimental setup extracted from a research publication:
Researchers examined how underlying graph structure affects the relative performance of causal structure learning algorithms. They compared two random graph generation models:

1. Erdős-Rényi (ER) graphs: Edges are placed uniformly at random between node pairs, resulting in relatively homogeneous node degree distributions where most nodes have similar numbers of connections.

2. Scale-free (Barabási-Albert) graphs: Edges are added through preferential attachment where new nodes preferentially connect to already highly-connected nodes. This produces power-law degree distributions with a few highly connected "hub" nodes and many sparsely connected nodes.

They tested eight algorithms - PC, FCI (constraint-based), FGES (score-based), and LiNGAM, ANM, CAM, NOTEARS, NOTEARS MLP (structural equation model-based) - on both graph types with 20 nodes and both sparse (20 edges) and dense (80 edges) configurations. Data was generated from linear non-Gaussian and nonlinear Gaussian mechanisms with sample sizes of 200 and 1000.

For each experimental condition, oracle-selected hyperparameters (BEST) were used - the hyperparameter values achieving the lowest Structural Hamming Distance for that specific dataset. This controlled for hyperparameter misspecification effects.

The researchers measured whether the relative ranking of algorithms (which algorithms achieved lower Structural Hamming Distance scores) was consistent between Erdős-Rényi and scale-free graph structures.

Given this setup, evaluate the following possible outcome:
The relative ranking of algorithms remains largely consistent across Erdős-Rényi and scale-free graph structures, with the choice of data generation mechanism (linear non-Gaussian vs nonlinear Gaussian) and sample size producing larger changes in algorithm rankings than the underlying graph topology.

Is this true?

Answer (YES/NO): NO